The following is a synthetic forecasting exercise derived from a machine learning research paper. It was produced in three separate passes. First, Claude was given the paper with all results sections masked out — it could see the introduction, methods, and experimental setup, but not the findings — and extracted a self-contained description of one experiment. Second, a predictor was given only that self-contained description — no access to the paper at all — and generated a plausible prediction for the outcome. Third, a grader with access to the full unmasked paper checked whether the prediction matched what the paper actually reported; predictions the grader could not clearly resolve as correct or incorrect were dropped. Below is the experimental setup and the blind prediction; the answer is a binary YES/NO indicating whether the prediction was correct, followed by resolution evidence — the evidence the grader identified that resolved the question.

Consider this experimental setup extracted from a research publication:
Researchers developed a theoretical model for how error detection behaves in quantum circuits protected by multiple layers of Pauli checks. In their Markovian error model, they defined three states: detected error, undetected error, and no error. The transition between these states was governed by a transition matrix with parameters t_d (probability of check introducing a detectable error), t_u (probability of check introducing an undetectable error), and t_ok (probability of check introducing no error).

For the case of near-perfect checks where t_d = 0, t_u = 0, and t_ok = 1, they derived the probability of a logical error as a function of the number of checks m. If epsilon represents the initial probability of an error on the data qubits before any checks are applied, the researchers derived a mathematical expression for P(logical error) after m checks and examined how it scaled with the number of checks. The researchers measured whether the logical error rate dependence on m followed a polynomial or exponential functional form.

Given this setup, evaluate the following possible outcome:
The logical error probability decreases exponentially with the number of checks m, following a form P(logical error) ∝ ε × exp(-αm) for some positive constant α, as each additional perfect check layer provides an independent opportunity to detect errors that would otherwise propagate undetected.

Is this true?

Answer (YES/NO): YES